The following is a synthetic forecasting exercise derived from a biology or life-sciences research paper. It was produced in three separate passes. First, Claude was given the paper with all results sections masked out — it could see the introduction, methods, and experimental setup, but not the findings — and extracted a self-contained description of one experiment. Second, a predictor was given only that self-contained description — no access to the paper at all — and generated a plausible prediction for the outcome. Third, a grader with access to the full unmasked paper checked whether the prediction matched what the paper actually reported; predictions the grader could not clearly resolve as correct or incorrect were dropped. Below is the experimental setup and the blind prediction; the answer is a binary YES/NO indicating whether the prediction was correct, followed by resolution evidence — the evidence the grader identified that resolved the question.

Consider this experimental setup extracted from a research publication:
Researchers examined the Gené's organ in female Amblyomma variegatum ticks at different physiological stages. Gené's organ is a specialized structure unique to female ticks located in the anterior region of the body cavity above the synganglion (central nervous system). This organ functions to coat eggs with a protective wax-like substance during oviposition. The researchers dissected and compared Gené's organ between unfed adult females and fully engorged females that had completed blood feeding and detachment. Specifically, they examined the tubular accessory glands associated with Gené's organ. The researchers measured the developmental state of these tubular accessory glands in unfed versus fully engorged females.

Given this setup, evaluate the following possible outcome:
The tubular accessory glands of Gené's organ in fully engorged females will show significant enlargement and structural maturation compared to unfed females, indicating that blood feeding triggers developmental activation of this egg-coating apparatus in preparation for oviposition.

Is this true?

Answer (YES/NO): YES